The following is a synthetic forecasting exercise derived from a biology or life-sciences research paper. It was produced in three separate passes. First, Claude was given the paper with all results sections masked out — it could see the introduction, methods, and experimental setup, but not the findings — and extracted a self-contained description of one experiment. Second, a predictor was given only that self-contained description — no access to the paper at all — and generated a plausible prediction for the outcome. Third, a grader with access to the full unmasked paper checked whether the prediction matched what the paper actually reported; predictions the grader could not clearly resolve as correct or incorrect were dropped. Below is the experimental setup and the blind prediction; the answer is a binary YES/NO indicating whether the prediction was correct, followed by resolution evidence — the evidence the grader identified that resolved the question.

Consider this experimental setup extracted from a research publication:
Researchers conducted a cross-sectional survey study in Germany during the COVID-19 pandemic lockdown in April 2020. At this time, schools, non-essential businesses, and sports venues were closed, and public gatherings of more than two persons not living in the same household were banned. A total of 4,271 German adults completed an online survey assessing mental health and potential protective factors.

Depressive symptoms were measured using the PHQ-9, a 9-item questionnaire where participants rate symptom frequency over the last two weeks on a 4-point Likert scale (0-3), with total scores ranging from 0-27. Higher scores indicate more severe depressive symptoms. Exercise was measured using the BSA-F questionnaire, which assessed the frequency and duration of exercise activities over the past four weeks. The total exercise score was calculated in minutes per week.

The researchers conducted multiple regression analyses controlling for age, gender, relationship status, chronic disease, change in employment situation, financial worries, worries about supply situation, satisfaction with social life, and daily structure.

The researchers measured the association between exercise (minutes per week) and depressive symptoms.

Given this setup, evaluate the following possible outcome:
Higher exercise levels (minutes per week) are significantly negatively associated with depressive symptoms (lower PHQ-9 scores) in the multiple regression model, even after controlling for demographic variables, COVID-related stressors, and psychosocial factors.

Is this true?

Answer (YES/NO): NO